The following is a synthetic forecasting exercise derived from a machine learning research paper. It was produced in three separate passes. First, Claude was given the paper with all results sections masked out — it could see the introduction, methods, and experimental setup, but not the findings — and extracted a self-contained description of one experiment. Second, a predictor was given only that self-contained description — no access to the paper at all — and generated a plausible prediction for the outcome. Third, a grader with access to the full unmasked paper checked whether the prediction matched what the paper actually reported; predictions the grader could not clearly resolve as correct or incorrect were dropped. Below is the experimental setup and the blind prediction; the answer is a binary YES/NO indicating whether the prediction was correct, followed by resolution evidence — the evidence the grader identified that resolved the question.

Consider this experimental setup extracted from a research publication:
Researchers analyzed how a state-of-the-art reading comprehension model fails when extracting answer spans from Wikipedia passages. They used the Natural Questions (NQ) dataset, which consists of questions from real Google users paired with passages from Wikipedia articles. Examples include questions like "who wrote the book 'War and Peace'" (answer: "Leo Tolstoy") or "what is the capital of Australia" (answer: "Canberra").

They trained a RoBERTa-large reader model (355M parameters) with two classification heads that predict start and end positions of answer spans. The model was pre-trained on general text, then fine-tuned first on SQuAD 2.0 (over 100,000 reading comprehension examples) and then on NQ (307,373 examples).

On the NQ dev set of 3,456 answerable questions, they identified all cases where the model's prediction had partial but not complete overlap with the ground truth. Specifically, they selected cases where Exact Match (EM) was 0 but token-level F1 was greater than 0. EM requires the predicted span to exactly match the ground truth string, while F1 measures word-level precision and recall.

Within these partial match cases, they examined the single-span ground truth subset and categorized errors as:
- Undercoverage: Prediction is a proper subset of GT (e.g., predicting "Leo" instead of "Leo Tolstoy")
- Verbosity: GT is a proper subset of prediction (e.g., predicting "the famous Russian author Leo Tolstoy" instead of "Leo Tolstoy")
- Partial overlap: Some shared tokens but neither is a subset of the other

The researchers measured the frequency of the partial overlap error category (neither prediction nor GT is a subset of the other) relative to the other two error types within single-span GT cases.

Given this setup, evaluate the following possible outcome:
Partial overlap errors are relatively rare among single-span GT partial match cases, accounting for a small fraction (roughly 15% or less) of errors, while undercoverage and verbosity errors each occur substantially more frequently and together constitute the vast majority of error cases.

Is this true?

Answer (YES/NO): YES